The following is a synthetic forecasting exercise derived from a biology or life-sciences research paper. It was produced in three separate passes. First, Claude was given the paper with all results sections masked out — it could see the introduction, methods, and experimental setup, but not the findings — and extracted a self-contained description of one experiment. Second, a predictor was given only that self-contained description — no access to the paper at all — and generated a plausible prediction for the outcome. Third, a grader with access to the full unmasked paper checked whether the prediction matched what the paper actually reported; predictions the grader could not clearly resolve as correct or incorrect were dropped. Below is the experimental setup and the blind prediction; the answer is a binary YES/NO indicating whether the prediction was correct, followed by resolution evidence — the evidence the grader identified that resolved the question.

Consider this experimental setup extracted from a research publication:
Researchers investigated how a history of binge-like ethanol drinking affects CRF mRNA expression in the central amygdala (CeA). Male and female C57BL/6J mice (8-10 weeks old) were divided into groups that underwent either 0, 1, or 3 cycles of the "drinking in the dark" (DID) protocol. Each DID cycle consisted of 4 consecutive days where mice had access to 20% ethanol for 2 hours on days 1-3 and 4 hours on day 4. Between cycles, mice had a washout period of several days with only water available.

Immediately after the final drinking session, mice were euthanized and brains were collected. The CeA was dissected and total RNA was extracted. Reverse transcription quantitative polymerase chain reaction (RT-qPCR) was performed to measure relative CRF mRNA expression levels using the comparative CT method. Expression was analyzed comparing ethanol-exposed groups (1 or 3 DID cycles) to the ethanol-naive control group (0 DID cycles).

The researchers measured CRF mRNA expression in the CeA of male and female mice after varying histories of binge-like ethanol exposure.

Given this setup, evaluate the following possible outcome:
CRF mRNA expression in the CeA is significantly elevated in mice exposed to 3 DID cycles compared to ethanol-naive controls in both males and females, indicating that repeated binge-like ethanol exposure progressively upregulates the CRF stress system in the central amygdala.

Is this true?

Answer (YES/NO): NO